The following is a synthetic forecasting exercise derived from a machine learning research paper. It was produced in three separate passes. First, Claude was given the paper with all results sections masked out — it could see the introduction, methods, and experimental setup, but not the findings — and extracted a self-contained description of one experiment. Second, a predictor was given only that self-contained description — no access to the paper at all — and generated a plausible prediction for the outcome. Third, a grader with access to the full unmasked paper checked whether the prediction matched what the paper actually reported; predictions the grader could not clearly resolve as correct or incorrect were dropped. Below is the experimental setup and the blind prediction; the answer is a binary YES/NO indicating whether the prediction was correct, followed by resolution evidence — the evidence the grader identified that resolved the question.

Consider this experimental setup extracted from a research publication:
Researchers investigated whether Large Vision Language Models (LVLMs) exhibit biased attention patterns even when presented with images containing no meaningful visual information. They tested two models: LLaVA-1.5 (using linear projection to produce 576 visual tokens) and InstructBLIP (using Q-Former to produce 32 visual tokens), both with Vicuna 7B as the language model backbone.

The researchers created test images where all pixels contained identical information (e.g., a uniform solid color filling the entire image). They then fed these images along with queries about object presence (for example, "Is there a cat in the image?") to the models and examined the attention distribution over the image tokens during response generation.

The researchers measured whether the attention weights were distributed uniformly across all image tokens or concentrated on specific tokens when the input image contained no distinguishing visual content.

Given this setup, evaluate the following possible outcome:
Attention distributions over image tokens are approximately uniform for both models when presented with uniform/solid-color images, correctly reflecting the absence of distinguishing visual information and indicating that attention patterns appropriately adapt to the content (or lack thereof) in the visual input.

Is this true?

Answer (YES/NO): NO